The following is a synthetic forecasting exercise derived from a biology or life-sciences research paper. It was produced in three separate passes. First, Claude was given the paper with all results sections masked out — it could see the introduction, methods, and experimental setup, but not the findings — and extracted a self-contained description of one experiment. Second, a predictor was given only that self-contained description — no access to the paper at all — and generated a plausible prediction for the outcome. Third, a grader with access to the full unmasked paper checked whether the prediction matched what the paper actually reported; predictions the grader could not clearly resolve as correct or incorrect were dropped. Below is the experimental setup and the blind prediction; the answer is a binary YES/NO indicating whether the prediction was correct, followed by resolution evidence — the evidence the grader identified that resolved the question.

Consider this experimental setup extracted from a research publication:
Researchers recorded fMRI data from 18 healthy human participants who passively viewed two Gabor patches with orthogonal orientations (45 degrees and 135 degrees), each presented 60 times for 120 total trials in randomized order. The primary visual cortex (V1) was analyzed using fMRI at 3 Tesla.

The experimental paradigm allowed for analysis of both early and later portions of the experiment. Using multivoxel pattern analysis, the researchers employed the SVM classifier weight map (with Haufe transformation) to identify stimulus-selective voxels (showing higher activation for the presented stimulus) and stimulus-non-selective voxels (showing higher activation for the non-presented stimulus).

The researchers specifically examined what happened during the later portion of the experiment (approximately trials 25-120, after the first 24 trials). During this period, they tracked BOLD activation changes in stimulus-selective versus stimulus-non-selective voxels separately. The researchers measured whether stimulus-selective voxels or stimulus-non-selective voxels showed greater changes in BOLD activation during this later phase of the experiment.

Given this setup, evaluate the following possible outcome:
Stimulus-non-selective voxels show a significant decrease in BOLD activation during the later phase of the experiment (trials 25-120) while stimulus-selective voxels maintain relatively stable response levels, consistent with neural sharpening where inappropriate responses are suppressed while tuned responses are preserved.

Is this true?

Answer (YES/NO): NO